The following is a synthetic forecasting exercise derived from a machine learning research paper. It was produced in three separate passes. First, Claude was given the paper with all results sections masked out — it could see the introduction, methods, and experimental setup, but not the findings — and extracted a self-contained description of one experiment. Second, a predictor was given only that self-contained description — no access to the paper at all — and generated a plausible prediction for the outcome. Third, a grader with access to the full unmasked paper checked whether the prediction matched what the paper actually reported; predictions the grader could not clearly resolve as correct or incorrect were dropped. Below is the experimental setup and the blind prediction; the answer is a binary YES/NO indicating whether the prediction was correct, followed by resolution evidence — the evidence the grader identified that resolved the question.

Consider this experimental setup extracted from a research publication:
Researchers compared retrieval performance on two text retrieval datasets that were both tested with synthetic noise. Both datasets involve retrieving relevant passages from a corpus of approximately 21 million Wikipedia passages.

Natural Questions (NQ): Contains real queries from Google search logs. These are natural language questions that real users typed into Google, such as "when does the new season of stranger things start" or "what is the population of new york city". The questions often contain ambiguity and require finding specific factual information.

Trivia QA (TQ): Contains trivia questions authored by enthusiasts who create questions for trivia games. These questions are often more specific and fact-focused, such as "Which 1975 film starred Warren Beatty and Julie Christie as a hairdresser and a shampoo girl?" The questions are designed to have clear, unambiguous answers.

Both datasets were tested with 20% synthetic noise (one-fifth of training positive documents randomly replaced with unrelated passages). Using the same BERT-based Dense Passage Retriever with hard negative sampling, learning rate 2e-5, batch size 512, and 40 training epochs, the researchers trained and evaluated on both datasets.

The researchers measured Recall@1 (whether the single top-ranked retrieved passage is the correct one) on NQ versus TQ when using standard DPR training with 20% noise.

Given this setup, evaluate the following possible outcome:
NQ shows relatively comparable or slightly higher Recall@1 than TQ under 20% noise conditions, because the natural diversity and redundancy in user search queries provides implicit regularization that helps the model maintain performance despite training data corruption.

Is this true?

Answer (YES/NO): NO